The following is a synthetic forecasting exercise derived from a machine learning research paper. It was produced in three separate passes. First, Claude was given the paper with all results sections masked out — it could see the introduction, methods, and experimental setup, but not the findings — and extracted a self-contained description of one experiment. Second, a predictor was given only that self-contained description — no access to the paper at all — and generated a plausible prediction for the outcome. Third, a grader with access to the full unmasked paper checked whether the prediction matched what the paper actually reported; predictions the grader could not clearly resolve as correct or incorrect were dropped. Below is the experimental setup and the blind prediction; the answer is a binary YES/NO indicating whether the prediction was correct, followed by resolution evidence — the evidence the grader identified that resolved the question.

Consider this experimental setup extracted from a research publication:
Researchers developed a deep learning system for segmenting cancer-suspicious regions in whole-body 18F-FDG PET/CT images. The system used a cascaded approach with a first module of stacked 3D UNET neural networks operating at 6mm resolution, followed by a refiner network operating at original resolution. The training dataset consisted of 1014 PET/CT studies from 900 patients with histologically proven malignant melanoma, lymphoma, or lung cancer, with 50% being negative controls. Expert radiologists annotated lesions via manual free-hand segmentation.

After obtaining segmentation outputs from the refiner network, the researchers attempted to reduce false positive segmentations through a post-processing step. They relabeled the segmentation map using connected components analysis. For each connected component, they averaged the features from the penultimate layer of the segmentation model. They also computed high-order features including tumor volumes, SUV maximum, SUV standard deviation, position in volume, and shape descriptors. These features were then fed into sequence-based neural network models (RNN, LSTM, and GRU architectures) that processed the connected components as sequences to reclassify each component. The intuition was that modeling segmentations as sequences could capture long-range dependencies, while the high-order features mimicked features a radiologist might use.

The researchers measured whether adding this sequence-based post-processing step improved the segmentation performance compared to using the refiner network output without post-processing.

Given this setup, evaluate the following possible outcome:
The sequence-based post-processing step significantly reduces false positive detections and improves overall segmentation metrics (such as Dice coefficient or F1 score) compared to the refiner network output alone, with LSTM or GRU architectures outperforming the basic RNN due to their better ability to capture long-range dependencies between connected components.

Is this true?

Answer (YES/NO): NO